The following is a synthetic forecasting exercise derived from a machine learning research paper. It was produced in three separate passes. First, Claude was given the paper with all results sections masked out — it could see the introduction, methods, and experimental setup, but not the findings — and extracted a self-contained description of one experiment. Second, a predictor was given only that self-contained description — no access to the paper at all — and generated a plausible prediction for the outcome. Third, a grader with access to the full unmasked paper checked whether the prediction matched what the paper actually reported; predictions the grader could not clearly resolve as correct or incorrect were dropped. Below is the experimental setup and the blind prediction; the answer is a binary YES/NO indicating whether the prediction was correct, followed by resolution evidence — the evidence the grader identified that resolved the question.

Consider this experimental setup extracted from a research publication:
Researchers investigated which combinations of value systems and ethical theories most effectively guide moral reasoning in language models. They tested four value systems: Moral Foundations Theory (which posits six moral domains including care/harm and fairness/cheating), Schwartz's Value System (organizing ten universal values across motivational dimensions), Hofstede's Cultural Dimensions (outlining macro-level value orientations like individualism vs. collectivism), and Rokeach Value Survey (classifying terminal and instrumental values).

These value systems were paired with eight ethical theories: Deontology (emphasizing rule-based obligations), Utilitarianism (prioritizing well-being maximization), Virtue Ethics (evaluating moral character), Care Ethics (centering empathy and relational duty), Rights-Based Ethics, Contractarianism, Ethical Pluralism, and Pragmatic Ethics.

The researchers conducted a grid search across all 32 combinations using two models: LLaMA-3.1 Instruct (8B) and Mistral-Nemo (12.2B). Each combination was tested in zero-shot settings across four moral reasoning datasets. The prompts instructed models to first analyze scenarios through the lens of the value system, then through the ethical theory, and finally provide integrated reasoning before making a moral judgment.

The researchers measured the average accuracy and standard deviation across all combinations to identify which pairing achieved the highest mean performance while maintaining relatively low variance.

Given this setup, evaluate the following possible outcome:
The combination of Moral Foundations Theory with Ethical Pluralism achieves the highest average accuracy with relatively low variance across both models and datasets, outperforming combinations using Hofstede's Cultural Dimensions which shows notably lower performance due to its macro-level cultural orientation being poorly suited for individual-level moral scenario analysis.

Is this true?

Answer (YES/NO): NO